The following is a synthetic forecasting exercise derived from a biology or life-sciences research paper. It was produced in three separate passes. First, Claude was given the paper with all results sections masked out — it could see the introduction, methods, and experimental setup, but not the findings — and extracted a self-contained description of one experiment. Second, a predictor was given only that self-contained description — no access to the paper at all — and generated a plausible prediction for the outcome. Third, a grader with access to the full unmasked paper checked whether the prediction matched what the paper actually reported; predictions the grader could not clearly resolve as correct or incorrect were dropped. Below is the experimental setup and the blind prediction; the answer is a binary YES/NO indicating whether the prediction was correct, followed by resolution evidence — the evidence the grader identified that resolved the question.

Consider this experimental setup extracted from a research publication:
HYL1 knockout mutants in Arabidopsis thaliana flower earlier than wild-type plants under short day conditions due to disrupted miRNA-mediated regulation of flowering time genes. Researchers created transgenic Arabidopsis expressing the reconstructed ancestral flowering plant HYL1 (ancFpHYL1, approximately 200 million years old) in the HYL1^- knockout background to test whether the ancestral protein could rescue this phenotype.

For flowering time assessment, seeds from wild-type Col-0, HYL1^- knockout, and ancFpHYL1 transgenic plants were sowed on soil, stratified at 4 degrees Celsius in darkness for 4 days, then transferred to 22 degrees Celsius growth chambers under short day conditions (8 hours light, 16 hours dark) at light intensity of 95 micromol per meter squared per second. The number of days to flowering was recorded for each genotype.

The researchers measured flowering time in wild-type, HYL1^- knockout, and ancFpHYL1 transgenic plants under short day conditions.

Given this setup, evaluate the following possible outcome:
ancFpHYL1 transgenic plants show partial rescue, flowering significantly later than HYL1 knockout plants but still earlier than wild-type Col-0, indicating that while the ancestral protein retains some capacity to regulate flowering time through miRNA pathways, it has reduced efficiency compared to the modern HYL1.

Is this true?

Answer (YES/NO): YES